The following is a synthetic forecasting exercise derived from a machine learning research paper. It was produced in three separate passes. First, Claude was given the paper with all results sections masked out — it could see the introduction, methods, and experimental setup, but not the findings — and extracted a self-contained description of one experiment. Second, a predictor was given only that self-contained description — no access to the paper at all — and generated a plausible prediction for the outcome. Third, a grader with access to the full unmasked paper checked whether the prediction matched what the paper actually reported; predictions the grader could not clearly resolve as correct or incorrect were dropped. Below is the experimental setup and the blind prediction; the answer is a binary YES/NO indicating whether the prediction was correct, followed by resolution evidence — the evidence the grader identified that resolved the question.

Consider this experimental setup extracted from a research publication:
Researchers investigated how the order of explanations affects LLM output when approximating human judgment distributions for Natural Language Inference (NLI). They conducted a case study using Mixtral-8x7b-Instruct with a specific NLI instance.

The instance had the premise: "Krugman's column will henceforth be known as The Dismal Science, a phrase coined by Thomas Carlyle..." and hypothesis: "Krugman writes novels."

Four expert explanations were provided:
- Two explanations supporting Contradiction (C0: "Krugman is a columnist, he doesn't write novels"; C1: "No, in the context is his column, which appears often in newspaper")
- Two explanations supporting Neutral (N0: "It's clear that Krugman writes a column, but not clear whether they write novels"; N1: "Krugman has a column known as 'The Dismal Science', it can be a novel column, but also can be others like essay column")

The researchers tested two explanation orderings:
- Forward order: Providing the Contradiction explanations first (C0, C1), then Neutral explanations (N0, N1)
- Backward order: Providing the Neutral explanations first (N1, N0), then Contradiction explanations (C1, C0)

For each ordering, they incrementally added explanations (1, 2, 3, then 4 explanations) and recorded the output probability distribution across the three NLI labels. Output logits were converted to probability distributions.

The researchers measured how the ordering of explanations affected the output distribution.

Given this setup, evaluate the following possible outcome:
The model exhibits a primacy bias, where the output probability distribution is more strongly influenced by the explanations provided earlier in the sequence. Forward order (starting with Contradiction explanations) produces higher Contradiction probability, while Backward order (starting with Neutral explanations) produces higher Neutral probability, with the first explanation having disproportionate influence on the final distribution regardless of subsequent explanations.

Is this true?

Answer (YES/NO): NO